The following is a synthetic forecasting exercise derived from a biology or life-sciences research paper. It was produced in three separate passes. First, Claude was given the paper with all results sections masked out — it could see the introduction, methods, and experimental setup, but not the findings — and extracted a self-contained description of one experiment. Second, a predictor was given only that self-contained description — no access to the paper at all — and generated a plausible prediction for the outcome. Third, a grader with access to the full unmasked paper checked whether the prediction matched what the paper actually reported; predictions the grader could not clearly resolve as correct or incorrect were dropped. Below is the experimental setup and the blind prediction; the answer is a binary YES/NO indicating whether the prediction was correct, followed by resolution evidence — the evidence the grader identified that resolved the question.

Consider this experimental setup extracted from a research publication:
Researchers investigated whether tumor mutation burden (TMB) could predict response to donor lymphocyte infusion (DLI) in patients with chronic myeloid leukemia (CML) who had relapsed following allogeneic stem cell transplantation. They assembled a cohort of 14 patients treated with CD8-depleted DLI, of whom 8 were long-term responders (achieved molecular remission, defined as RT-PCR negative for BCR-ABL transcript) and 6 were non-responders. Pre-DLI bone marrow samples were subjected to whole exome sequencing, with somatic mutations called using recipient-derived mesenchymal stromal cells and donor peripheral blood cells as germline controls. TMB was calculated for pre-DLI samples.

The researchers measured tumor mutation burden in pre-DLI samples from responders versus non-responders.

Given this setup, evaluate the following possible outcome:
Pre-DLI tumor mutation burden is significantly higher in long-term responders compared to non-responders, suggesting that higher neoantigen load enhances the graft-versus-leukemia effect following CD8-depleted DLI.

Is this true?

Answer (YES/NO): NO